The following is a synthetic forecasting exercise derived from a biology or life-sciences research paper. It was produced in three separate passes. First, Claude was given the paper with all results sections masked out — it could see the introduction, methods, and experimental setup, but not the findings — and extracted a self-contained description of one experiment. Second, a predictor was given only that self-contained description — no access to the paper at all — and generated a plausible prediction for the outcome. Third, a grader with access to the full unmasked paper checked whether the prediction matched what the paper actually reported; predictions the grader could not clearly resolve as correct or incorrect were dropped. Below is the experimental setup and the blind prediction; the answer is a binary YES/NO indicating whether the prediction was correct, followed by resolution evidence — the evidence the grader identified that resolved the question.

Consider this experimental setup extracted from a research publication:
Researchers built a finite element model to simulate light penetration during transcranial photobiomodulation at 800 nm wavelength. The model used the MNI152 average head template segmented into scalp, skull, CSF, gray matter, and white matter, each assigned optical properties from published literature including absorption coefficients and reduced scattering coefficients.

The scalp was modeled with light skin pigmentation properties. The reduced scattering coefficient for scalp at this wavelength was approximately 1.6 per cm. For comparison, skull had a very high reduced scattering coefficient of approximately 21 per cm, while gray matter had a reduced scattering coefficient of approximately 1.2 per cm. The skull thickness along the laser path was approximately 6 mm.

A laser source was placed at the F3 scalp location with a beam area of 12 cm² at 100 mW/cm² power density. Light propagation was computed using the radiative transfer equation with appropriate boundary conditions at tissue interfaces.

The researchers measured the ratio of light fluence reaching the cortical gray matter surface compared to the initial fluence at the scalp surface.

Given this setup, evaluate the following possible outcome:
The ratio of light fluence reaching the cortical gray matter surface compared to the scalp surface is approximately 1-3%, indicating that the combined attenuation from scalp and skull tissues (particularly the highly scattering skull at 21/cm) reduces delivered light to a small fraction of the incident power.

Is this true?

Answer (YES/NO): YES